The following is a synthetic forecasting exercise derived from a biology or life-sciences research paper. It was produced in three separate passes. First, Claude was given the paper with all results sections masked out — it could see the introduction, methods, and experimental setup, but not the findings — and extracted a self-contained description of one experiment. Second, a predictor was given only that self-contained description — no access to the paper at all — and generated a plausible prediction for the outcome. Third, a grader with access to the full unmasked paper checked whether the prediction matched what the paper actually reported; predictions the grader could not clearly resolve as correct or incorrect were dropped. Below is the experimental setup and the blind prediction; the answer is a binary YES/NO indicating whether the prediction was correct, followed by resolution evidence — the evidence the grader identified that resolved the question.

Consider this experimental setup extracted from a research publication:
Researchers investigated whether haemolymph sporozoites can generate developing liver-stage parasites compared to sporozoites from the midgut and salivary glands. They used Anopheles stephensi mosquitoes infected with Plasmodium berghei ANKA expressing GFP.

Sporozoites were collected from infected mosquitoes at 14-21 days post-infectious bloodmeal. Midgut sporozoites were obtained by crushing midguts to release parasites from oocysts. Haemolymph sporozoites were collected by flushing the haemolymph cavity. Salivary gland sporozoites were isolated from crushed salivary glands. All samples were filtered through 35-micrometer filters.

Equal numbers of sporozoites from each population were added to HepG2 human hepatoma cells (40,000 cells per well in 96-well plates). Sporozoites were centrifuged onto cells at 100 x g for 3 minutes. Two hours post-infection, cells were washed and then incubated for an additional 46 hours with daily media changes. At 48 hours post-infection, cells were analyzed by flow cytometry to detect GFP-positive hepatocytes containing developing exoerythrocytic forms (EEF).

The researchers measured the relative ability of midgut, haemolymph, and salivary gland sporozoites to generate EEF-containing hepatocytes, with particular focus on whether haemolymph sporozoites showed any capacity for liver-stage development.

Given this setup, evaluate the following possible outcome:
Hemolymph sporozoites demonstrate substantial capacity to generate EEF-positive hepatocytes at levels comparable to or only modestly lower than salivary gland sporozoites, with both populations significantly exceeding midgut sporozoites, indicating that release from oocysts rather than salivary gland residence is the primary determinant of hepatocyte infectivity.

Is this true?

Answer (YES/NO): NO